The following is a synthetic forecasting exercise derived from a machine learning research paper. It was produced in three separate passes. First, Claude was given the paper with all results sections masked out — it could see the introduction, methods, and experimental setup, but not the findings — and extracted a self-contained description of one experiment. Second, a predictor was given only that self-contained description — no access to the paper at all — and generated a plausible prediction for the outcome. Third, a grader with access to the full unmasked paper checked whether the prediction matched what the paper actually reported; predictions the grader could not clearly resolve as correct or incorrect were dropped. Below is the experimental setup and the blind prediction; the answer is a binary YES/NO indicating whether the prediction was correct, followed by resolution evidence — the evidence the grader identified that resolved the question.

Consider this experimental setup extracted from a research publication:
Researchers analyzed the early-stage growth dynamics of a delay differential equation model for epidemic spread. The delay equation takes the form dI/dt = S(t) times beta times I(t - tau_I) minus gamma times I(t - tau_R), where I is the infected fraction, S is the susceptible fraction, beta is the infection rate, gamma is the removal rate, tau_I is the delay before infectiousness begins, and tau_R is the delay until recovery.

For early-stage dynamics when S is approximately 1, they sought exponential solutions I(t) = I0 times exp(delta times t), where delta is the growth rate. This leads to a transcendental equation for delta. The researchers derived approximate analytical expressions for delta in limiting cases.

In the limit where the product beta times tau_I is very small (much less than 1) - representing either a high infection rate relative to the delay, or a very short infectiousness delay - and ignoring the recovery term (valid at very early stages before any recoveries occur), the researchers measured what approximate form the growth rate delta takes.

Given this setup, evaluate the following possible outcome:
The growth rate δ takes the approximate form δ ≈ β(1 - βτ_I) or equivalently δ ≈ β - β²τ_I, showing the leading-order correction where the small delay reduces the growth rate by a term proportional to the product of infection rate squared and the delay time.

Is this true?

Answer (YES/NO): NO